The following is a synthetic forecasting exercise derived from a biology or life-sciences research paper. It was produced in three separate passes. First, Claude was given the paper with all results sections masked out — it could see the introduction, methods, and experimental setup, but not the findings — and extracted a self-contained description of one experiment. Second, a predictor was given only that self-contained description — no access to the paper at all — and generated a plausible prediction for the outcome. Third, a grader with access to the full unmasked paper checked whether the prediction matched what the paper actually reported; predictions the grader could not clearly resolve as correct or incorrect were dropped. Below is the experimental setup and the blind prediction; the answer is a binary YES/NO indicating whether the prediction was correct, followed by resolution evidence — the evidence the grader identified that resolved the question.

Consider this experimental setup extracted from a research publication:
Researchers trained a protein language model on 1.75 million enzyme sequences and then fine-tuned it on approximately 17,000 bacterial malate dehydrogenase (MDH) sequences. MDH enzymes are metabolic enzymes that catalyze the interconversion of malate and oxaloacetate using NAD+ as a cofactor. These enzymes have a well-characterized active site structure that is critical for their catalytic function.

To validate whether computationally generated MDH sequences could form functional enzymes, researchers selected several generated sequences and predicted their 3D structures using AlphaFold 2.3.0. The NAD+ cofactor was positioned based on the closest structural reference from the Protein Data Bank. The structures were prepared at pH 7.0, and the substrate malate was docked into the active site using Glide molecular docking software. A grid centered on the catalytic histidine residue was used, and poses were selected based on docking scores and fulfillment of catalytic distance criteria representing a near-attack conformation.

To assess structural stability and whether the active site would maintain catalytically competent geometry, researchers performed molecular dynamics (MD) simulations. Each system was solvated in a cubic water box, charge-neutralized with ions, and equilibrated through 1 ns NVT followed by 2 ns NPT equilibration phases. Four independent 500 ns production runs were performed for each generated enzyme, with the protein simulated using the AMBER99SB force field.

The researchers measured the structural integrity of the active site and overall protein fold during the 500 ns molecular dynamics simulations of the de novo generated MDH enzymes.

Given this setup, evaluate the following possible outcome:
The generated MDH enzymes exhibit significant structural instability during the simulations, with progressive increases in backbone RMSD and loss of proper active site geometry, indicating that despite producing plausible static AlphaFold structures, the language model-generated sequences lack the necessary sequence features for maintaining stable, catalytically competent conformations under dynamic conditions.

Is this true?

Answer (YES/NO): NO